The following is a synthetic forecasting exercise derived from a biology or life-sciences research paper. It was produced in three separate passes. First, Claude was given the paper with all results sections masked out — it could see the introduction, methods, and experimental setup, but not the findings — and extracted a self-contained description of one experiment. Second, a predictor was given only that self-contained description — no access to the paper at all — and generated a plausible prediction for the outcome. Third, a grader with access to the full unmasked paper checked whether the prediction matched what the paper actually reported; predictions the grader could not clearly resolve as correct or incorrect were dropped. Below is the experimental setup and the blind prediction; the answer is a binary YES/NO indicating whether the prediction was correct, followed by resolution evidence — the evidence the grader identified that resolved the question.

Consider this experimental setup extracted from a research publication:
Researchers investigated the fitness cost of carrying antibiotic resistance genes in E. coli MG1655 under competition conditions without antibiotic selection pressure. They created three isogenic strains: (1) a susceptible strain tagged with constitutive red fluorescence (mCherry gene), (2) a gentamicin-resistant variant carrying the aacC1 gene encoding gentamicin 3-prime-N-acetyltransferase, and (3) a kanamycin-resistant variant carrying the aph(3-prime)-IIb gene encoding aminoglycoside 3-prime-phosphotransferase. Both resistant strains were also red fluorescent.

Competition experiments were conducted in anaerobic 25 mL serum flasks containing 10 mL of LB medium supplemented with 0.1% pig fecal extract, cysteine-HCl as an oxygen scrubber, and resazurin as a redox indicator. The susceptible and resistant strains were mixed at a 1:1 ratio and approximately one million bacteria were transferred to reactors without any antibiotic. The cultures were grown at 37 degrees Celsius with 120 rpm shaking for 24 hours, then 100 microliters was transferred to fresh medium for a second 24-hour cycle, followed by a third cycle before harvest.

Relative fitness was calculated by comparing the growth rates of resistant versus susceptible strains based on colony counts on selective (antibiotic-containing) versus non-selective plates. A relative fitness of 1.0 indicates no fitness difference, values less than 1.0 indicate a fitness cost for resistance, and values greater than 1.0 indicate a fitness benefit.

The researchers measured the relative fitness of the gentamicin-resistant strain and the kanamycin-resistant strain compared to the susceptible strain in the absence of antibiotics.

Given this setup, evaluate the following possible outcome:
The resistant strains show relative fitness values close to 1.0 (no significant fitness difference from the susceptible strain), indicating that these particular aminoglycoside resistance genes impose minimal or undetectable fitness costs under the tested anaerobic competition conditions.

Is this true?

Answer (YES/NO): NO